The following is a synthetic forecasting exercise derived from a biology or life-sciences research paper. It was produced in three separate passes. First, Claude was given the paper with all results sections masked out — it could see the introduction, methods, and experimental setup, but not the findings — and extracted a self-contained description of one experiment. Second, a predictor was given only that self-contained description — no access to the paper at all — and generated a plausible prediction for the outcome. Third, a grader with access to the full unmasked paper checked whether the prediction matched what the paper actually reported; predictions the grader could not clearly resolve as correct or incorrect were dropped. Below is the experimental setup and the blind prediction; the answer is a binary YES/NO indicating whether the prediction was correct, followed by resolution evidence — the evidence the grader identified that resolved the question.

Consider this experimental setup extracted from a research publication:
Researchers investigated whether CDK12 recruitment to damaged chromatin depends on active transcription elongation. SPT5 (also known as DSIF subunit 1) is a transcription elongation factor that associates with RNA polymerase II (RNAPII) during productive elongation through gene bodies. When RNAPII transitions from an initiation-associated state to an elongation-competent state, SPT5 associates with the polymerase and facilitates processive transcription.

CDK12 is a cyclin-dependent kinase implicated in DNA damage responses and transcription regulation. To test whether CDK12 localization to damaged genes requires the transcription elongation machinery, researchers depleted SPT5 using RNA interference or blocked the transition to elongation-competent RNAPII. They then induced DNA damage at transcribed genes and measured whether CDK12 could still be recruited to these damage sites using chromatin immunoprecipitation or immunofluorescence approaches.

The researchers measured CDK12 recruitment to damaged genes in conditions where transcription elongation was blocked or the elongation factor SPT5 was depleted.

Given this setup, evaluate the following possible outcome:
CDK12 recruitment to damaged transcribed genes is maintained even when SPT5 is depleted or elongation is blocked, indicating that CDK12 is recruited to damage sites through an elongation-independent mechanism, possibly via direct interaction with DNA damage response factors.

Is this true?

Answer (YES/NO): NO